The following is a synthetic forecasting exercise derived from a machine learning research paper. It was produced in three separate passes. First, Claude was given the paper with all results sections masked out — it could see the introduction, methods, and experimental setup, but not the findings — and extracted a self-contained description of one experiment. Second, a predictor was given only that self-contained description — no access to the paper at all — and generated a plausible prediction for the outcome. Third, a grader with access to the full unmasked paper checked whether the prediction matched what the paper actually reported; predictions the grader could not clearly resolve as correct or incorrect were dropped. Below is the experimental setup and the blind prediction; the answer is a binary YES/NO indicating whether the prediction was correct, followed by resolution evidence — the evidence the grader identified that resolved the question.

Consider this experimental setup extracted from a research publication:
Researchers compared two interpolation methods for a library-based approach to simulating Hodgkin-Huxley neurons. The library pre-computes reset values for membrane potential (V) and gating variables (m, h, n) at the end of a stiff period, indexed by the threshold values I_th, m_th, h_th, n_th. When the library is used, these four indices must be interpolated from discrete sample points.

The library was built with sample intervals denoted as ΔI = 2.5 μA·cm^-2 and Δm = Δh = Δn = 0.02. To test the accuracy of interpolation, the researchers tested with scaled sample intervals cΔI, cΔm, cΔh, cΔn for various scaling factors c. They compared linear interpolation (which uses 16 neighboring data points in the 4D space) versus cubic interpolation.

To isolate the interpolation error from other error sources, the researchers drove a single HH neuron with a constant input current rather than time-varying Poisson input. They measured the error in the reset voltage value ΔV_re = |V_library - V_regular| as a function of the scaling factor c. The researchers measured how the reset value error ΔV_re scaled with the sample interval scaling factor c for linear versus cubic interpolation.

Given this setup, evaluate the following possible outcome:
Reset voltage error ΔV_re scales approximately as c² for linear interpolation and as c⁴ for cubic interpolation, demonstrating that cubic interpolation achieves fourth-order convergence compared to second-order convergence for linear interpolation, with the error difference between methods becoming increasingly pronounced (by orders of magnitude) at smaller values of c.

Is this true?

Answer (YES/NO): YES